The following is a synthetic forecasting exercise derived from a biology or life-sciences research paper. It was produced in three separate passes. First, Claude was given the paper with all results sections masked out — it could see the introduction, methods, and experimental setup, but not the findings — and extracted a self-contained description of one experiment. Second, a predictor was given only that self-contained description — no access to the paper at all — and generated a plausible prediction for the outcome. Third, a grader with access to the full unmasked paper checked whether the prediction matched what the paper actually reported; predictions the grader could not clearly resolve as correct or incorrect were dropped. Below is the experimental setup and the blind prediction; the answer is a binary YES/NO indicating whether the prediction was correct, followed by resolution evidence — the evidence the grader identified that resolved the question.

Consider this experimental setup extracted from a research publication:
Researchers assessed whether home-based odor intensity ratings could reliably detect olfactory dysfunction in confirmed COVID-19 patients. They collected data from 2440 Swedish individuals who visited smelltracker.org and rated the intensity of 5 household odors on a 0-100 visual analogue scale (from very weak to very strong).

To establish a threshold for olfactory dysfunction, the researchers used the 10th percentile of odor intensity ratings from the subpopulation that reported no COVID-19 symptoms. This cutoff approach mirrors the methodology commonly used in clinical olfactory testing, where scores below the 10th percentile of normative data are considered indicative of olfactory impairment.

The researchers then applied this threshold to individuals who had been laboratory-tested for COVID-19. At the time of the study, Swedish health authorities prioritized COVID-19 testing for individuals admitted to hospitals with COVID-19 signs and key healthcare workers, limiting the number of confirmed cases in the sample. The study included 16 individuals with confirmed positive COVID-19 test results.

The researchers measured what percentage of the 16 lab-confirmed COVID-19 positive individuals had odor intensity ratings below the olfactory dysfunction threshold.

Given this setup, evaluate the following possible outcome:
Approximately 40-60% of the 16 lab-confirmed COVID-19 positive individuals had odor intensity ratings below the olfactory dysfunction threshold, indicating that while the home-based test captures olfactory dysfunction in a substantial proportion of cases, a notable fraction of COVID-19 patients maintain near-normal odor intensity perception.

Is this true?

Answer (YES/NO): NO